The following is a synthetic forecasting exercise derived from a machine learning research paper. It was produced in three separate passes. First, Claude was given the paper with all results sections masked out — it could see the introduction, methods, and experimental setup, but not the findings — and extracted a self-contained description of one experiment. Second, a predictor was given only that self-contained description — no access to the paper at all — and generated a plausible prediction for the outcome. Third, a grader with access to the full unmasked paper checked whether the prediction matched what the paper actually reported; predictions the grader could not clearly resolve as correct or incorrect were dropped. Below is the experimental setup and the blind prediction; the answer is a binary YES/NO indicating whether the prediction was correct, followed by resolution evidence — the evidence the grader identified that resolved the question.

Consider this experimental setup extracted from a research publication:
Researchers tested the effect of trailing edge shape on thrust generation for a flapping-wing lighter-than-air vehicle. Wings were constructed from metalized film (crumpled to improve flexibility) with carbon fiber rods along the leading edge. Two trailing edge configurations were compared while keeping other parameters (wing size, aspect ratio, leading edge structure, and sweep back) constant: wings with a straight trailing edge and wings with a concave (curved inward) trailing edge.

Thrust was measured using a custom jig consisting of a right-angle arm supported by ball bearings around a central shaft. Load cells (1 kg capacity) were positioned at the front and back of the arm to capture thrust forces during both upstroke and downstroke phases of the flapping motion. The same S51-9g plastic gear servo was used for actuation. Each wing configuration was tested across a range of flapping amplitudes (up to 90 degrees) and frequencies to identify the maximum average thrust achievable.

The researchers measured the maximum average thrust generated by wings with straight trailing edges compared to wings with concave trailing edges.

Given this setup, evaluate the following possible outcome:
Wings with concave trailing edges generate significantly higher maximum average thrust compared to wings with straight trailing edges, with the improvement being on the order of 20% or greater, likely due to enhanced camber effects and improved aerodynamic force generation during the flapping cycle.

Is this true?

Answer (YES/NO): NO